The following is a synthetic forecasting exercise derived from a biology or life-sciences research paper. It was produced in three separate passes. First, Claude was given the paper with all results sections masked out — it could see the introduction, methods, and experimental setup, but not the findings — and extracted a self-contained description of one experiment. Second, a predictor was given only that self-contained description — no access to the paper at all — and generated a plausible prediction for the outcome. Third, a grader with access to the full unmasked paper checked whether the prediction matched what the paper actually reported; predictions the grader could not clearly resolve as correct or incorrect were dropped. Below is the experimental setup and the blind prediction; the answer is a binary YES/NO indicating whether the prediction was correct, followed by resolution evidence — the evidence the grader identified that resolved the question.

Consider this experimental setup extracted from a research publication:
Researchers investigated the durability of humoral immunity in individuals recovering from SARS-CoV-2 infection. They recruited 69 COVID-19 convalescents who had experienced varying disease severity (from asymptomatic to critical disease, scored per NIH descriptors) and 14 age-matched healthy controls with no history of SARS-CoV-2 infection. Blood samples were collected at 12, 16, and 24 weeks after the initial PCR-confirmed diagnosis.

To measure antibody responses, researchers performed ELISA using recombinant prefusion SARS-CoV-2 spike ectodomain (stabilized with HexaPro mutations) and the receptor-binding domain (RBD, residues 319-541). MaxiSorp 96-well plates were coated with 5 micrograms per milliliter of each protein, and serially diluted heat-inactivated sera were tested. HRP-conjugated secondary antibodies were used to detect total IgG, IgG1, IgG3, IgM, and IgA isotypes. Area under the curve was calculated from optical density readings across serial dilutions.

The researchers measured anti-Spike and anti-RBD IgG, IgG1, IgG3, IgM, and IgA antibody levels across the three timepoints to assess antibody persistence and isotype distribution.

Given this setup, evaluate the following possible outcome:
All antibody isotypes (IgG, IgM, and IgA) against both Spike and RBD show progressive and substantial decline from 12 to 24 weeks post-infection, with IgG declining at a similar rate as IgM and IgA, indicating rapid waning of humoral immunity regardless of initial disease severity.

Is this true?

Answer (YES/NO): NO